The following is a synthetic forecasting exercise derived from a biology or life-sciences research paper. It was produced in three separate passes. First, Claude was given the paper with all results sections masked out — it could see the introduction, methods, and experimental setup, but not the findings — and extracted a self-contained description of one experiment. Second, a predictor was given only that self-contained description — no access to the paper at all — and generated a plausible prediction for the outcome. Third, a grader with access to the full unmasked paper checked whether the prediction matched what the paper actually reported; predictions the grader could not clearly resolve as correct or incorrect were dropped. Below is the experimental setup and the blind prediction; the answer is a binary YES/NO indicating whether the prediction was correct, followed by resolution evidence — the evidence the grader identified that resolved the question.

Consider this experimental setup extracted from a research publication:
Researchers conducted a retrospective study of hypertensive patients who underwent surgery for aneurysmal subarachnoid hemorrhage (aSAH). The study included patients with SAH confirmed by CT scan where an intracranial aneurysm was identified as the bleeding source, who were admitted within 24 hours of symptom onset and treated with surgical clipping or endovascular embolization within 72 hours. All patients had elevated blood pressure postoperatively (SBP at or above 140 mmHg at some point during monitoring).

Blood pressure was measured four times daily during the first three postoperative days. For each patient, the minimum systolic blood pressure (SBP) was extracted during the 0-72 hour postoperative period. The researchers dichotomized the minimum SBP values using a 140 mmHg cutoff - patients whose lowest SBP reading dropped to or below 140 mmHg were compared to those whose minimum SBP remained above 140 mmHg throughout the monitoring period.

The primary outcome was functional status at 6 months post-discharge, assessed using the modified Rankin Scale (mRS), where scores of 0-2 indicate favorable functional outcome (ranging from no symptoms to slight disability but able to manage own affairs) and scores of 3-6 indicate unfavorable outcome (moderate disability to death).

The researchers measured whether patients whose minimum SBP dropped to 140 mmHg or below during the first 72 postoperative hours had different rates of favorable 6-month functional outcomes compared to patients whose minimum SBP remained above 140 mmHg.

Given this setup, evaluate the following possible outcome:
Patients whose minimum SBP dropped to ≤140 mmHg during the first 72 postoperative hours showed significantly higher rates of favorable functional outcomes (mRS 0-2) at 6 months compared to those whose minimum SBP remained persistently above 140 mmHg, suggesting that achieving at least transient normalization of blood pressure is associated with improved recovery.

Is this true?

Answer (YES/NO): NO